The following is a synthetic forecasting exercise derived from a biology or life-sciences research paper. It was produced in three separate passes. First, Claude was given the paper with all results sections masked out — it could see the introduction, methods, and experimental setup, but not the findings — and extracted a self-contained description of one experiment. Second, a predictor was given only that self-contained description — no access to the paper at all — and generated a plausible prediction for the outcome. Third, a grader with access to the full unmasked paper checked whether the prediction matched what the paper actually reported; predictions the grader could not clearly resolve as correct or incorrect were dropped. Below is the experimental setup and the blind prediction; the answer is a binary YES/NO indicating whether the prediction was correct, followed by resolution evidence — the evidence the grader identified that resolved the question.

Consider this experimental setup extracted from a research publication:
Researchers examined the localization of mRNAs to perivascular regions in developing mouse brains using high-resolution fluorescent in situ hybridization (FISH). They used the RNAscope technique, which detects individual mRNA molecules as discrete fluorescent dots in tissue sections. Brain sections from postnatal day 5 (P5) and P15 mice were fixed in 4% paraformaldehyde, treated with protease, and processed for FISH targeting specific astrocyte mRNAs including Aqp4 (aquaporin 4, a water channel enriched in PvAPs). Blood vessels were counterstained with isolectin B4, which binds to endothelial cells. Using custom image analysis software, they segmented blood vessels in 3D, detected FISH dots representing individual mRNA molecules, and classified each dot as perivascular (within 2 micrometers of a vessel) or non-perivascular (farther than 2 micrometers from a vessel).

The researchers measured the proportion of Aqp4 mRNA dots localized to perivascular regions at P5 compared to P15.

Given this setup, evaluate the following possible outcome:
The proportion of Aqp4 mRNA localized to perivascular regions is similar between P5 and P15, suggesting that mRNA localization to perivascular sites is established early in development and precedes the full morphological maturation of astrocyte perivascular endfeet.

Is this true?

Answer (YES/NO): YES